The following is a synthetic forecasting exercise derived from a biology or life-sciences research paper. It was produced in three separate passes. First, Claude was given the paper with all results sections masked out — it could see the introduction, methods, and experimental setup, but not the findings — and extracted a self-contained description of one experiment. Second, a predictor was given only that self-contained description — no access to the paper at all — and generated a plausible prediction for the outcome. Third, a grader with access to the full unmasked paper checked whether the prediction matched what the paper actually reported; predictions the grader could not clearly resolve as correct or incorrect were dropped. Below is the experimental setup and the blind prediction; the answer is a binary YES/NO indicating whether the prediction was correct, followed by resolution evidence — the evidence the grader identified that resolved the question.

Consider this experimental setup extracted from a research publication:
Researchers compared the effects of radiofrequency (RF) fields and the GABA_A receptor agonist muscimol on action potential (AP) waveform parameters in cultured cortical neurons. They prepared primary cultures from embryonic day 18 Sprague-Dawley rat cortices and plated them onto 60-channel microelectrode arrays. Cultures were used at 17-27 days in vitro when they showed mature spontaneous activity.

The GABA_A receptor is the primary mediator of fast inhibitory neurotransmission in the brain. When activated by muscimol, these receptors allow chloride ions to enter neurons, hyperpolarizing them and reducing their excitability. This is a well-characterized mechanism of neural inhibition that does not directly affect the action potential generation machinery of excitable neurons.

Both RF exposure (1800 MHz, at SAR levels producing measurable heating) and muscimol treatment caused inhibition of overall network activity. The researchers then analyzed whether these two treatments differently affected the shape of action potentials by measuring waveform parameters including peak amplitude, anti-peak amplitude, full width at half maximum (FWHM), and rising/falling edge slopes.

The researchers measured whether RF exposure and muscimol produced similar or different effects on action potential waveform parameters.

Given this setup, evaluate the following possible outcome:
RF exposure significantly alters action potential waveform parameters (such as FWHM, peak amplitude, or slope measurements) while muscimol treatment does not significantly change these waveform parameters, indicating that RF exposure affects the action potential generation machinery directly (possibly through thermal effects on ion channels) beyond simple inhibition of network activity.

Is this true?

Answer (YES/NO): NO